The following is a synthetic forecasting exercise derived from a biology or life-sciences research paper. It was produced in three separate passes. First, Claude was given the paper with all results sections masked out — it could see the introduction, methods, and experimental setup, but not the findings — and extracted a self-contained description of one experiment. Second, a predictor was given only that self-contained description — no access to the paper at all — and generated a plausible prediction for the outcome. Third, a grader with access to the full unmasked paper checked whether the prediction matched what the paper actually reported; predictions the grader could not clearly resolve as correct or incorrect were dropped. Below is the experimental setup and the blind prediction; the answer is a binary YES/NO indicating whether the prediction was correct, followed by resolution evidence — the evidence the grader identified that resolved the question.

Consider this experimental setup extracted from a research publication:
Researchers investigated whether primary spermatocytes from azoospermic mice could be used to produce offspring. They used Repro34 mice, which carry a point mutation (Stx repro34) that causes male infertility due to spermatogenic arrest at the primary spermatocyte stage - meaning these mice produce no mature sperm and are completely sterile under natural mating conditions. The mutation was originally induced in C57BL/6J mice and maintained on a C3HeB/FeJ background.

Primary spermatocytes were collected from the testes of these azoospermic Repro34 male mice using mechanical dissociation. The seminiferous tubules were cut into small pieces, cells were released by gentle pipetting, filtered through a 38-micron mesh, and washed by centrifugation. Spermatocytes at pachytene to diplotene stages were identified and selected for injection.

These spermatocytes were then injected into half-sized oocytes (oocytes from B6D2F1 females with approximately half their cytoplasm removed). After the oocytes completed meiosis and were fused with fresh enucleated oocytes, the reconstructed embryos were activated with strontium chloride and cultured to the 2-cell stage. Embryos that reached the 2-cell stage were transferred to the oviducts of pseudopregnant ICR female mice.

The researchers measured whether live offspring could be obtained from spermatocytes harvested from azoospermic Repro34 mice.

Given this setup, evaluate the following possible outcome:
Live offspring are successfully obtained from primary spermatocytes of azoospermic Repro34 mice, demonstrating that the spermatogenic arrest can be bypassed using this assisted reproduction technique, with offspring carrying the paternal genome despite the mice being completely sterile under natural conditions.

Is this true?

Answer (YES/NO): YES